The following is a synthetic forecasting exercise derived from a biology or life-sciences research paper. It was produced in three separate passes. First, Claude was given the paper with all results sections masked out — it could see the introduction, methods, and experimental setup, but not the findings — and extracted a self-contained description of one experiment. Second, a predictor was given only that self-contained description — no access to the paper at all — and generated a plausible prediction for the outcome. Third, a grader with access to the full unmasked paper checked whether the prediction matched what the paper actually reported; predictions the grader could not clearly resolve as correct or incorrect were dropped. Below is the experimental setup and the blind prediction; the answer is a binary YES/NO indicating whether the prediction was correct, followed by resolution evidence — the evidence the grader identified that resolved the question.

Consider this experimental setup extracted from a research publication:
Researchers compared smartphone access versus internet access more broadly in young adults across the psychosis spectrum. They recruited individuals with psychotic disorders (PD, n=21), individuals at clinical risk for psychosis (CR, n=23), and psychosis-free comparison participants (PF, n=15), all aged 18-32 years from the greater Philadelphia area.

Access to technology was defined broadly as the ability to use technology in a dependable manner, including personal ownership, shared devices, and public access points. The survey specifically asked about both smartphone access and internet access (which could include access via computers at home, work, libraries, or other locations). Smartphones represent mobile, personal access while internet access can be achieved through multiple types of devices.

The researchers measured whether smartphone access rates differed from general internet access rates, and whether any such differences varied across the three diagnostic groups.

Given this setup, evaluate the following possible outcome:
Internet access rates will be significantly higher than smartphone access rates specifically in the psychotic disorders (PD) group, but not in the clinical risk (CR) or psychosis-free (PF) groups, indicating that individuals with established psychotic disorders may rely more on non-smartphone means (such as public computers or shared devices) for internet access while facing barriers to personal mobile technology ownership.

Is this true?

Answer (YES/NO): NO